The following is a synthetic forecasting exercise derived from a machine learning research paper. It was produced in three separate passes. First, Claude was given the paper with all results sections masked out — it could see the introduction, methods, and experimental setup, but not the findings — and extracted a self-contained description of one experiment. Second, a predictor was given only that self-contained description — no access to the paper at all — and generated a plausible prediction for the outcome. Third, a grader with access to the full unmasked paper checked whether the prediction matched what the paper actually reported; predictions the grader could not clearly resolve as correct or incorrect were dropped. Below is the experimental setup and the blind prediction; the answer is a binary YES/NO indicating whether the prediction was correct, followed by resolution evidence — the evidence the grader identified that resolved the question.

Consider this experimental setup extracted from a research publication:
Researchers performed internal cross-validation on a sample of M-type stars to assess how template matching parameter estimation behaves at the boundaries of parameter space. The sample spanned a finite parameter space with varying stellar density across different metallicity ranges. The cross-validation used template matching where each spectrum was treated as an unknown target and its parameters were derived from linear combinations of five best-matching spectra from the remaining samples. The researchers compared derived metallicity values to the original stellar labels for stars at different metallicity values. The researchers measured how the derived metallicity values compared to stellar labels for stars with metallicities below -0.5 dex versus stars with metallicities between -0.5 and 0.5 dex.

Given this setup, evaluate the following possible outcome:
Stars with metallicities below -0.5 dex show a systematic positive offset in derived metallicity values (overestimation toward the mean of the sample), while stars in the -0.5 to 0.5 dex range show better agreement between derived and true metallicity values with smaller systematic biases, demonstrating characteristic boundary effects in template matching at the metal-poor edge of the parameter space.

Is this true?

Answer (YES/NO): YES